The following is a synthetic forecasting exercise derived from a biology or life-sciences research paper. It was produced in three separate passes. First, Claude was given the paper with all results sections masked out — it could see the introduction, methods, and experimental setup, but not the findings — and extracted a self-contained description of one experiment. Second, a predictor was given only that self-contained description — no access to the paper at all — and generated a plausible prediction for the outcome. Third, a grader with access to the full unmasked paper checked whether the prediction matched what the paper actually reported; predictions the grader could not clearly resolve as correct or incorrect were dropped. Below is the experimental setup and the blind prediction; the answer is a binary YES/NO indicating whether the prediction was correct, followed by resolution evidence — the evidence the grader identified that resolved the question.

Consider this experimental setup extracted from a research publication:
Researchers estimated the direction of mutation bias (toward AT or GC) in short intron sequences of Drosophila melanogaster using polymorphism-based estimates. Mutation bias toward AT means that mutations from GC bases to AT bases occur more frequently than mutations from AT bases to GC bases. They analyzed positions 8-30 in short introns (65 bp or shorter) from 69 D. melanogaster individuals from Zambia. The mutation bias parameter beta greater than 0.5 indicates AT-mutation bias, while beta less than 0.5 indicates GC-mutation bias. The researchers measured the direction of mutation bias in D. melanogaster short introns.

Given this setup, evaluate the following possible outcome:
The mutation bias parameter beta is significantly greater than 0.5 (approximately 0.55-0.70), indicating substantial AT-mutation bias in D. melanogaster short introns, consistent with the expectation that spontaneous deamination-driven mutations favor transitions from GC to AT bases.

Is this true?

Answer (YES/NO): YES